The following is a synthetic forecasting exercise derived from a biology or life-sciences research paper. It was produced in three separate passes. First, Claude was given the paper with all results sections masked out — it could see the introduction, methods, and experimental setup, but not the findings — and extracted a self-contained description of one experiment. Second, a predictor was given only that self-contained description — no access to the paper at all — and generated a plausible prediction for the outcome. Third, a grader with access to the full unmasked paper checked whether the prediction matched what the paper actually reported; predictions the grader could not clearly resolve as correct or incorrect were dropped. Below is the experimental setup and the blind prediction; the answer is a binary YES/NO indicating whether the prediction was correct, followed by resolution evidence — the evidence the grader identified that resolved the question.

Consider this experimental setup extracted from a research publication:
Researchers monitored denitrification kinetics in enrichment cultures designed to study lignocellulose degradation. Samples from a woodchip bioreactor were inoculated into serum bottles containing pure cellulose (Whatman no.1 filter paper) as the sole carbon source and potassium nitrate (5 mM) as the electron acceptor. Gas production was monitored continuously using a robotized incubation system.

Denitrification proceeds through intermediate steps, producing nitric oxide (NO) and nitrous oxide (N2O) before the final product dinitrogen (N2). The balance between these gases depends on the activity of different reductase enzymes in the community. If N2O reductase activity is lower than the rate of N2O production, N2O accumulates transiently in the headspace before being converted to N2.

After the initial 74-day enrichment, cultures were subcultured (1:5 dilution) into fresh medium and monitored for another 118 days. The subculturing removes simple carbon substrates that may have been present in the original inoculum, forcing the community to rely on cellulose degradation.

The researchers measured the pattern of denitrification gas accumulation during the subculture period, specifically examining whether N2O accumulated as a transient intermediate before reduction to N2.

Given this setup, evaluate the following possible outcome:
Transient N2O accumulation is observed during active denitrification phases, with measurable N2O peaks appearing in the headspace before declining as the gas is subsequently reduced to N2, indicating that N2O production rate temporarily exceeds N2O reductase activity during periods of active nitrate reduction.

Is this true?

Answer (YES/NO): YES